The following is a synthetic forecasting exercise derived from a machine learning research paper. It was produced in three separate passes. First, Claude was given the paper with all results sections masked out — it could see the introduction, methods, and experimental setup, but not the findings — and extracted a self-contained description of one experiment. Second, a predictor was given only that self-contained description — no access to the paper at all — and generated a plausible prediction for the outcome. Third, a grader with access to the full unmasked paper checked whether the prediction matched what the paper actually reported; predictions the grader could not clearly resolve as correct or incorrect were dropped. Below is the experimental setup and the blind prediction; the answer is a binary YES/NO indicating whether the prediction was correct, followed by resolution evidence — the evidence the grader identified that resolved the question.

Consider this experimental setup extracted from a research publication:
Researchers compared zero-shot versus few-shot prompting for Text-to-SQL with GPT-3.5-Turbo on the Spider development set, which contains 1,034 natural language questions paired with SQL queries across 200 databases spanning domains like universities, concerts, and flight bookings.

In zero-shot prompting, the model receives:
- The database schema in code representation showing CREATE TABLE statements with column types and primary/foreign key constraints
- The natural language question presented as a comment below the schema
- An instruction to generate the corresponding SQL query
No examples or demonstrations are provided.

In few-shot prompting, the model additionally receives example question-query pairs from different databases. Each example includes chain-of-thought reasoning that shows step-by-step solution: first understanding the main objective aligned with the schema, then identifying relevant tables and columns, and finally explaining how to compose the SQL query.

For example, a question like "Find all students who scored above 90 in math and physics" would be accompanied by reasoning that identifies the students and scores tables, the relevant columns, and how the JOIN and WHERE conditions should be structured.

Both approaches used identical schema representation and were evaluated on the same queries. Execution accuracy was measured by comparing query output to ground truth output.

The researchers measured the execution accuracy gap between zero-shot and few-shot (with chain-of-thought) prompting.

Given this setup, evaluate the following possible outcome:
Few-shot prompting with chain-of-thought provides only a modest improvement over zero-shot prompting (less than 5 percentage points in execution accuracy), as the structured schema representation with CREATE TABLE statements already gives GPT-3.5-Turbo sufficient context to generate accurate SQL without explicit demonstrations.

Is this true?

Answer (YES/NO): NO